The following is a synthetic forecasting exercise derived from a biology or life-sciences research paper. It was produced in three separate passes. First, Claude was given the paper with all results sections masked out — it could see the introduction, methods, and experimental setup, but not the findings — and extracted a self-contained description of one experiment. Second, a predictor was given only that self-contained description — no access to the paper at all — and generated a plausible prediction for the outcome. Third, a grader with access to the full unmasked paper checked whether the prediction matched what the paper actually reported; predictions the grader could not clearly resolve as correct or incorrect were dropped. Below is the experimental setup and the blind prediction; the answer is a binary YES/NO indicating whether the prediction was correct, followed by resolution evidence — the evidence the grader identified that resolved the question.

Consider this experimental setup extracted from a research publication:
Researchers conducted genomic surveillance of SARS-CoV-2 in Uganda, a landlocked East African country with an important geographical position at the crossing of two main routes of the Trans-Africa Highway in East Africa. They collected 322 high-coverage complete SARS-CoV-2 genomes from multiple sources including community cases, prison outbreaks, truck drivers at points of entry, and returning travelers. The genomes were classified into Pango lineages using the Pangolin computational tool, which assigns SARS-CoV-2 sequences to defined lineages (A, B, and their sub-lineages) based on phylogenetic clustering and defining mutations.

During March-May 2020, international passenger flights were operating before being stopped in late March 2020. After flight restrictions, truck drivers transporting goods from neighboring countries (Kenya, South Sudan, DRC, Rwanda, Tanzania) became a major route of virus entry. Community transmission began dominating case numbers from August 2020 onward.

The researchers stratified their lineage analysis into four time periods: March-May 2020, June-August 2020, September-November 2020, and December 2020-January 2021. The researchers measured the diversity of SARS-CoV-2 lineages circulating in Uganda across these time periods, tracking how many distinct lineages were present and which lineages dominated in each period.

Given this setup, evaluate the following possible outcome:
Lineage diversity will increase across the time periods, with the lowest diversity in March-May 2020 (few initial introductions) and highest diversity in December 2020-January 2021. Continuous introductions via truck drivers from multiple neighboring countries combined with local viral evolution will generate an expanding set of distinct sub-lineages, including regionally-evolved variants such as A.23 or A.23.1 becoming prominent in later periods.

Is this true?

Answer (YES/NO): NO